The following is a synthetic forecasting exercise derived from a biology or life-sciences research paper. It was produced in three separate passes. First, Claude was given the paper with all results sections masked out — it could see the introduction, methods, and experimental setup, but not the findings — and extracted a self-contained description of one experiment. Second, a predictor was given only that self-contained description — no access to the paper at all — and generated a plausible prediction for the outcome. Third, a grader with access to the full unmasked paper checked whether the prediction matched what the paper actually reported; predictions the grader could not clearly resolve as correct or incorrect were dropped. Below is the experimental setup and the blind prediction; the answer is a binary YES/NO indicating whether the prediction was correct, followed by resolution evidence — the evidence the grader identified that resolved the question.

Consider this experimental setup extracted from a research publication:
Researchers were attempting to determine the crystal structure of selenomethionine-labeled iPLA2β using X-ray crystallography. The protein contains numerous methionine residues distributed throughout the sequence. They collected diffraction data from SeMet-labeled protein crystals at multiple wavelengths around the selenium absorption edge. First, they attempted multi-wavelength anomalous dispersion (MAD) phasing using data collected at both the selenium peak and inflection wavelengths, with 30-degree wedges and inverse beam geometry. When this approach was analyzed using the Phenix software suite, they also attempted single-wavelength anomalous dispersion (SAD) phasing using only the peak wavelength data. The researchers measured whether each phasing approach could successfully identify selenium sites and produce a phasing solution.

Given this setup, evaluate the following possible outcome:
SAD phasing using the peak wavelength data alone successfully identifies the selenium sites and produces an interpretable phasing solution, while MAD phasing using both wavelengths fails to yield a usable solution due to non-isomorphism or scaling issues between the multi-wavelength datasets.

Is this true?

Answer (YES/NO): YES